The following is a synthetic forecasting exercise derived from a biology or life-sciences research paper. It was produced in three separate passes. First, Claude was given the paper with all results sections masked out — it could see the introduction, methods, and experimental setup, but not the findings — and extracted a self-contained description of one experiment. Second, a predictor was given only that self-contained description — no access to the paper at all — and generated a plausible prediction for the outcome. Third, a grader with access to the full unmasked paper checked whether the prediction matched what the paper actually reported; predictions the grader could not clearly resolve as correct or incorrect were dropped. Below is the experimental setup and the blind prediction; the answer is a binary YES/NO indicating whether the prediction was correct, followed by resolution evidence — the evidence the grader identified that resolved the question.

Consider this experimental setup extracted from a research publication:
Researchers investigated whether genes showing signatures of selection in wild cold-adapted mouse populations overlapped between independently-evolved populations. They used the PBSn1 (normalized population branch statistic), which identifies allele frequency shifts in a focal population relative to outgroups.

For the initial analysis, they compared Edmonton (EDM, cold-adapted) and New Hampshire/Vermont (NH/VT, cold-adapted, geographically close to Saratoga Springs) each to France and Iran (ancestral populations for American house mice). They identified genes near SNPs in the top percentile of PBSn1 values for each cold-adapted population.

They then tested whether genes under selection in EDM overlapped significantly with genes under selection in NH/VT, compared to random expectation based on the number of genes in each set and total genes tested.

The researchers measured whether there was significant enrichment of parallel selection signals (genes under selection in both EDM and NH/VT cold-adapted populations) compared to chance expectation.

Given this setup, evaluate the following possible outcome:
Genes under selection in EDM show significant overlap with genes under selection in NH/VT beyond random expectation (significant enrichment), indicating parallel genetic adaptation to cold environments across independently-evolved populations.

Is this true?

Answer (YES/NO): YES